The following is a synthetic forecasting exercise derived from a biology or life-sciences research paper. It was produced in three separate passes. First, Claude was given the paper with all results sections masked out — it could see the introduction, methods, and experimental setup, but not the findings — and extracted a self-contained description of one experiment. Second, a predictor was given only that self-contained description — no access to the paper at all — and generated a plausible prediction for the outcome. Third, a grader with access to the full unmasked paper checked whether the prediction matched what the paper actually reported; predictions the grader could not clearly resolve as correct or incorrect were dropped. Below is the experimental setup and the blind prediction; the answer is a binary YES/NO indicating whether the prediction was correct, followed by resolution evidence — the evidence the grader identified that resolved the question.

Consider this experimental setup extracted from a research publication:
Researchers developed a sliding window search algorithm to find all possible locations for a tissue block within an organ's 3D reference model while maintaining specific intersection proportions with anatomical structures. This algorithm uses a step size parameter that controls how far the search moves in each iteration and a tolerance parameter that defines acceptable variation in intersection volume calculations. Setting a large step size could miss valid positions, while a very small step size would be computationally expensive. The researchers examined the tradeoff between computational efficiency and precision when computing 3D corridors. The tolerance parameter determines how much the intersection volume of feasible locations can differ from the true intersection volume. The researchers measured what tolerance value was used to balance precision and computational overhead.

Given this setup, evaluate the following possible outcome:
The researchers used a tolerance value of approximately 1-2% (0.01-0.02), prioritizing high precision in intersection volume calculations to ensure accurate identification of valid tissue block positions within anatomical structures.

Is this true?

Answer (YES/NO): NO